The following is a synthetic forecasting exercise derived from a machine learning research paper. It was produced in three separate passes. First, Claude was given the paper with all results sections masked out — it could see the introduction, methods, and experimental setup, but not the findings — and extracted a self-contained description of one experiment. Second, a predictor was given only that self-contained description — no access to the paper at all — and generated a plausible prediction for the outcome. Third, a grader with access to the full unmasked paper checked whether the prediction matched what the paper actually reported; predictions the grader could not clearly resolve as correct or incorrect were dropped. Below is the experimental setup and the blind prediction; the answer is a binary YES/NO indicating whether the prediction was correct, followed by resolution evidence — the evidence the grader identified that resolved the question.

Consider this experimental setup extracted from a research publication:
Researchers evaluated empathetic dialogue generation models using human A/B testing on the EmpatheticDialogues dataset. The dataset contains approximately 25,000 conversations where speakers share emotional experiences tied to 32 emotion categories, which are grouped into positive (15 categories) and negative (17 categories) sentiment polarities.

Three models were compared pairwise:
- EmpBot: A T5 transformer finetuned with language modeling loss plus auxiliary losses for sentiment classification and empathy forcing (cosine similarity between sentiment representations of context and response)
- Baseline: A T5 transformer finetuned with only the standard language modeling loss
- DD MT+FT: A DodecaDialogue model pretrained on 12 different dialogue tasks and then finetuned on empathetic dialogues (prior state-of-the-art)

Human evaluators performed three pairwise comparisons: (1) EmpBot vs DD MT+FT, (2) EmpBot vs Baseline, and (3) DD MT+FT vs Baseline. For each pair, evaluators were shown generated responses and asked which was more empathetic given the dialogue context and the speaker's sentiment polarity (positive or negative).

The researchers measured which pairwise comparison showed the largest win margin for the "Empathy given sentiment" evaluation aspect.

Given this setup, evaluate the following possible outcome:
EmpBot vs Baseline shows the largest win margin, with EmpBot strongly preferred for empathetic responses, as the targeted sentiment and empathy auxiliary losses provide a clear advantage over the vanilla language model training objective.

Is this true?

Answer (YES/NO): YES